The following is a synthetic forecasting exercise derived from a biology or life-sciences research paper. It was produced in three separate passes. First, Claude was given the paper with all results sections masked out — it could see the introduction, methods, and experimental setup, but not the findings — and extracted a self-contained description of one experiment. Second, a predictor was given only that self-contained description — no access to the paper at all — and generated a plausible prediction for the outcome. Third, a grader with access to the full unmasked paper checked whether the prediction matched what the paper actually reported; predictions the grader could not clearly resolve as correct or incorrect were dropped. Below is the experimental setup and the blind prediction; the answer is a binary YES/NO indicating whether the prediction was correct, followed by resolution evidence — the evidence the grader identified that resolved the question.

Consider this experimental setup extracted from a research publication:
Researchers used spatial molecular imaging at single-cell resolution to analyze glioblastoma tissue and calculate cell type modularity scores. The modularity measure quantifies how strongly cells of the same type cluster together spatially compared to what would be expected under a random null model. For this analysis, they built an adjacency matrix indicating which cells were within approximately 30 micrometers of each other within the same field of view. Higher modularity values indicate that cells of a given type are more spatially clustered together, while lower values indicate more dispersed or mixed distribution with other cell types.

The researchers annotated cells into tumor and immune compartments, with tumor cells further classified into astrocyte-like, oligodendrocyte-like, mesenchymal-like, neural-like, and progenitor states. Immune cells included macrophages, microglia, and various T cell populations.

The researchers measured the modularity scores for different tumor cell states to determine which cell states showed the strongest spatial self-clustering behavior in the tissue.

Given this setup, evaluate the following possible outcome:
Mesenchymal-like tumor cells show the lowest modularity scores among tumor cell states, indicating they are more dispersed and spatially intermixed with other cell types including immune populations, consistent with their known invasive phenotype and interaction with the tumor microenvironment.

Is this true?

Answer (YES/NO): NO